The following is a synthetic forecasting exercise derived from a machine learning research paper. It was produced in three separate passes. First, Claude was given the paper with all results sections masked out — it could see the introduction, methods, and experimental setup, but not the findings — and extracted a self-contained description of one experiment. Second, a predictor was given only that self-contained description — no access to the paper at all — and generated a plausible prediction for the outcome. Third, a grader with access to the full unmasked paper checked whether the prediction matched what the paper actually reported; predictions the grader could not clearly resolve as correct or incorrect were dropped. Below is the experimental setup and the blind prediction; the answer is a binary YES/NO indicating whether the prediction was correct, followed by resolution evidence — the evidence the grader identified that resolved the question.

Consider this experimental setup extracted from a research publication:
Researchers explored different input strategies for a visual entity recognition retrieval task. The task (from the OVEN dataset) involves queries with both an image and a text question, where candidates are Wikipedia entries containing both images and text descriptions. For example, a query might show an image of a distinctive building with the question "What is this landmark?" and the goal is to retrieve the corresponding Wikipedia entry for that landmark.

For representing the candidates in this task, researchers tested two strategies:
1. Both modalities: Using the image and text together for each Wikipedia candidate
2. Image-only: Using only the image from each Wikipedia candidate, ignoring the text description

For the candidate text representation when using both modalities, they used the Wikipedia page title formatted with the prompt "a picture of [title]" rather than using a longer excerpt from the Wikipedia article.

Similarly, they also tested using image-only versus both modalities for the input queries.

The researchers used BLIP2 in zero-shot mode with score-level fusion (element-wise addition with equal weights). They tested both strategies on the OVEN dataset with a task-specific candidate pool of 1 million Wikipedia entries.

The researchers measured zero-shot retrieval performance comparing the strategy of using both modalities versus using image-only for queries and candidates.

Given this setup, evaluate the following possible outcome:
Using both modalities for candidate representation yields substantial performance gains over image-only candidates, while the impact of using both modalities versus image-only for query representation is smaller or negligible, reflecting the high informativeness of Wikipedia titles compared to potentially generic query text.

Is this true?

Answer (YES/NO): NO